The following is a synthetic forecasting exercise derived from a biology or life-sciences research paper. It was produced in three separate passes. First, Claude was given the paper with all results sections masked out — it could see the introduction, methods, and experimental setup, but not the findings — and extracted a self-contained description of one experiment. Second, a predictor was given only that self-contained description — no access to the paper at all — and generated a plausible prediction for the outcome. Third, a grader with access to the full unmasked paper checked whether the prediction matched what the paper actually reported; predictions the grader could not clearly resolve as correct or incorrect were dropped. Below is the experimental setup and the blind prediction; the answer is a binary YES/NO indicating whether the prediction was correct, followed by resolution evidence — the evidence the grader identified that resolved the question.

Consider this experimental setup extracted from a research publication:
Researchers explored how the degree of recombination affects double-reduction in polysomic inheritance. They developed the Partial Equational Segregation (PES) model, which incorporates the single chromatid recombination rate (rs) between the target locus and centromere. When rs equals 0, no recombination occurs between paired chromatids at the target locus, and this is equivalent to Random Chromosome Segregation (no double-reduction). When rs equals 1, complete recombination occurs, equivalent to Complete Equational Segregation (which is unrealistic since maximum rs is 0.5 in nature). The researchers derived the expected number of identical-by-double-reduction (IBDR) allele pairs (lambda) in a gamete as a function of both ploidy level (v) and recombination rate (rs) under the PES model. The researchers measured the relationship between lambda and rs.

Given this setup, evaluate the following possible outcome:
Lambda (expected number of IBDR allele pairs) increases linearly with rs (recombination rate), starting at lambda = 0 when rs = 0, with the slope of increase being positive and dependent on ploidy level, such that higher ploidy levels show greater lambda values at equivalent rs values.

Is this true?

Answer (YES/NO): YES